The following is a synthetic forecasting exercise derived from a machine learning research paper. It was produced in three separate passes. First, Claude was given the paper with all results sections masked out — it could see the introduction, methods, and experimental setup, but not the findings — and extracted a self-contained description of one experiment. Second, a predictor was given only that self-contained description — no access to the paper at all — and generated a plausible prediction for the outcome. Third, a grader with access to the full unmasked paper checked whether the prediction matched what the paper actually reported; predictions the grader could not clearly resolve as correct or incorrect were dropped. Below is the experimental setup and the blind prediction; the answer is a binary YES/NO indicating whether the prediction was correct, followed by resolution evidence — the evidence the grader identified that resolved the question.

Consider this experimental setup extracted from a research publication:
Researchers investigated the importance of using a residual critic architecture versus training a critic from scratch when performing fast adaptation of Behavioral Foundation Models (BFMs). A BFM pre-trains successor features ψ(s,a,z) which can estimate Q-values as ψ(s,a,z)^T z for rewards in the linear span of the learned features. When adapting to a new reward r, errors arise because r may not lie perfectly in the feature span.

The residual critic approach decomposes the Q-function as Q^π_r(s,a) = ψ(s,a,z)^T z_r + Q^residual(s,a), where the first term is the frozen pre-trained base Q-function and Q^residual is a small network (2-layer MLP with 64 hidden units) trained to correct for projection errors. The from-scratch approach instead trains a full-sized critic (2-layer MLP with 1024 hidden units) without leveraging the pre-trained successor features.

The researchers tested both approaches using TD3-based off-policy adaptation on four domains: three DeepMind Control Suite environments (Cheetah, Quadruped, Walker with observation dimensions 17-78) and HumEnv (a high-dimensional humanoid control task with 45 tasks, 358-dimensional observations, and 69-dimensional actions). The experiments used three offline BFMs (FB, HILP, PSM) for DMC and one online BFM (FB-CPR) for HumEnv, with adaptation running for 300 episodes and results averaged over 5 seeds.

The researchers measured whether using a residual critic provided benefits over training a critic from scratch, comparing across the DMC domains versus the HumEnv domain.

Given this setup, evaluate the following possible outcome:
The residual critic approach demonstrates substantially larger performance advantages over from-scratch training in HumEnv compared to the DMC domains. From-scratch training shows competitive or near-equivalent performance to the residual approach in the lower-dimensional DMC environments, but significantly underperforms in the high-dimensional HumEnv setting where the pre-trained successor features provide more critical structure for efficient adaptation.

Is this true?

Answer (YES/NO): NO